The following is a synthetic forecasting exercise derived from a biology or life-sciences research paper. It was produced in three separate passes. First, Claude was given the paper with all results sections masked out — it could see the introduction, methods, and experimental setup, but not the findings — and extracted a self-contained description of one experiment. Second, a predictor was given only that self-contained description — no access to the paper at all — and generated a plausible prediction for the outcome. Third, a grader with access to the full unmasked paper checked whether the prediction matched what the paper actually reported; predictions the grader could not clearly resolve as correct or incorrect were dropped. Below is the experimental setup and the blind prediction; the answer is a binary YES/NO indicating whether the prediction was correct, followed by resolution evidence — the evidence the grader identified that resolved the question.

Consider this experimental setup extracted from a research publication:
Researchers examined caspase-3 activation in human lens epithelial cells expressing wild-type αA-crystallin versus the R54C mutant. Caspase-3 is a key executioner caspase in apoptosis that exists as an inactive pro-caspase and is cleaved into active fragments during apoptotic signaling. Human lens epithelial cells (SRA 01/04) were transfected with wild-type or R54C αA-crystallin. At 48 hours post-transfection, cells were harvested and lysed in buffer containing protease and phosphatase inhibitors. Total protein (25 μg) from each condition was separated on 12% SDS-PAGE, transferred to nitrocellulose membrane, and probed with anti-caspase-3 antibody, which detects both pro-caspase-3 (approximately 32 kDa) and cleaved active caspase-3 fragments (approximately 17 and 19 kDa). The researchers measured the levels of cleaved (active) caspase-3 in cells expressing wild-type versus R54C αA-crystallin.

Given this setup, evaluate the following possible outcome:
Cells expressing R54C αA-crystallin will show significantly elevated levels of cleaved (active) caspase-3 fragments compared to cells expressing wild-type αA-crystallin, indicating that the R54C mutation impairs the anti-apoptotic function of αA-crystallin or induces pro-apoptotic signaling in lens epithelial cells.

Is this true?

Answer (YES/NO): YES